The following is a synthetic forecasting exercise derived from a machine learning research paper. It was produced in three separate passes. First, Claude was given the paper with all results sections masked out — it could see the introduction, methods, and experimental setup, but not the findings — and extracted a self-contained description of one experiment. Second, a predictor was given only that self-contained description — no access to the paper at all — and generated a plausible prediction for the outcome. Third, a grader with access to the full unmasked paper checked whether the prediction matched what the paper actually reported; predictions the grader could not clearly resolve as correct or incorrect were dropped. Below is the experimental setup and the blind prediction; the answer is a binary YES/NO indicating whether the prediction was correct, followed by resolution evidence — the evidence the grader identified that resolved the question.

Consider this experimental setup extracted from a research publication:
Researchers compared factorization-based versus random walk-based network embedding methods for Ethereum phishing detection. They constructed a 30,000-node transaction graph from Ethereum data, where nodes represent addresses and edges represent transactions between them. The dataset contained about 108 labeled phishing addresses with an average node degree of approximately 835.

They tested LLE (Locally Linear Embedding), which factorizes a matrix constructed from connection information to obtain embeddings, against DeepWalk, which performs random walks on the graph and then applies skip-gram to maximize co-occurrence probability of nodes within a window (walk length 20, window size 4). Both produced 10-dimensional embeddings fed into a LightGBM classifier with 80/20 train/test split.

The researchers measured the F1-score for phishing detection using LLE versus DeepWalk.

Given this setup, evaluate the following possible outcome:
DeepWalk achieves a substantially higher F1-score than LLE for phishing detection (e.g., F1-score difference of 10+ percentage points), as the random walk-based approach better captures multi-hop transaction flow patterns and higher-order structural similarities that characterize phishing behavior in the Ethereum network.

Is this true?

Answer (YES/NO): NO